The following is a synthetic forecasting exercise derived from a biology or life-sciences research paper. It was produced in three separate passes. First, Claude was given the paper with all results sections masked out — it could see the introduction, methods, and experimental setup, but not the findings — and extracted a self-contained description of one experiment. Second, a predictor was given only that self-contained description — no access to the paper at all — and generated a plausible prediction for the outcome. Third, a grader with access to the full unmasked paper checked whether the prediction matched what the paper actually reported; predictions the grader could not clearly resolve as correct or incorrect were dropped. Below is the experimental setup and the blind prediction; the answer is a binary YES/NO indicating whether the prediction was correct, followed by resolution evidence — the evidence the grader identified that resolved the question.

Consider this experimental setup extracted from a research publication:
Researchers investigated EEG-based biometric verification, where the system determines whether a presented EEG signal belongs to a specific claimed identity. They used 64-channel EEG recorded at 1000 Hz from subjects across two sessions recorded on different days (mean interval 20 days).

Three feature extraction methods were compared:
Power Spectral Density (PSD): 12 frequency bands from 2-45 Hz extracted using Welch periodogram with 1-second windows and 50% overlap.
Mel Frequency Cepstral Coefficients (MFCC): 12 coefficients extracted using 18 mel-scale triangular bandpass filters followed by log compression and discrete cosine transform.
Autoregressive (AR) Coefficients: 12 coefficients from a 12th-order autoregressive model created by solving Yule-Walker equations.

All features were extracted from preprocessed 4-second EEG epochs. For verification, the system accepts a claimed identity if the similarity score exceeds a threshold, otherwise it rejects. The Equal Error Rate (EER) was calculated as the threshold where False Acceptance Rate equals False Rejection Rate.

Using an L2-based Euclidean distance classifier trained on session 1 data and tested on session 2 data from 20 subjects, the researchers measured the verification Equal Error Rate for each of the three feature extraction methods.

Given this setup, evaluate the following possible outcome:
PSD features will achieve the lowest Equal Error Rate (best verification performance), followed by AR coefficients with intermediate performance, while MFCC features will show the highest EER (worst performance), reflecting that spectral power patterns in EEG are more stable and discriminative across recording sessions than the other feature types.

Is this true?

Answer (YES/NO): NO